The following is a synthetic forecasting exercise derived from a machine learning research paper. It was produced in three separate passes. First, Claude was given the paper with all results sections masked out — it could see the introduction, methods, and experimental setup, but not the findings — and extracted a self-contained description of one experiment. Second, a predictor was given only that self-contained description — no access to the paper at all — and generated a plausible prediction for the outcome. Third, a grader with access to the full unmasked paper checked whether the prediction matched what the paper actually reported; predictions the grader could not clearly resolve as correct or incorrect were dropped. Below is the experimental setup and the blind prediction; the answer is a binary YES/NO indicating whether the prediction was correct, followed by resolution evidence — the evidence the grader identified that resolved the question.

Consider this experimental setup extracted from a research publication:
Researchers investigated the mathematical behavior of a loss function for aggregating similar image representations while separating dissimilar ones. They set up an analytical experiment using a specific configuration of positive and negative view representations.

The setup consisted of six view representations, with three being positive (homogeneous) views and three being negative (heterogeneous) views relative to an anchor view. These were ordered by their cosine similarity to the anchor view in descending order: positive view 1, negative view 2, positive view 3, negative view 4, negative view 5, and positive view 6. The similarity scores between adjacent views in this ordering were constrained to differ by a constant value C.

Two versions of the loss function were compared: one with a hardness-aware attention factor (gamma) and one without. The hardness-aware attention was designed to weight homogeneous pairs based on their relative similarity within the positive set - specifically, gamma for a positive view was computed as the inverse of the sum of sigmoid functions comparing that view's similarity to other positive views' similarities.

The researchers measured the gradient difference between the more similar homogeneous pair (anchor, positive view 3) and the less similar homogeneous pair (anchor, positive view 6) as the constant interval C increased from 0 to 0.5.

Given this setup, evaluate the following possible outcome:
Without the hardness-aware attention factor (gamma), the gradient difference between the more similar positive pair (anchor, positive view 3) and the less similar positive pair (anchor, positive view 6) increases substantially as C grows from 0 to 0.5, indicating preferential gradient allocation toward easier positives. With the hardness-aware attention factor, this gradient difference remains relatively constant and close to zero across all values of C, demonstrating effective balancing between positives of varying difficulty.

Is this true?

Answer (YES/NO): NO